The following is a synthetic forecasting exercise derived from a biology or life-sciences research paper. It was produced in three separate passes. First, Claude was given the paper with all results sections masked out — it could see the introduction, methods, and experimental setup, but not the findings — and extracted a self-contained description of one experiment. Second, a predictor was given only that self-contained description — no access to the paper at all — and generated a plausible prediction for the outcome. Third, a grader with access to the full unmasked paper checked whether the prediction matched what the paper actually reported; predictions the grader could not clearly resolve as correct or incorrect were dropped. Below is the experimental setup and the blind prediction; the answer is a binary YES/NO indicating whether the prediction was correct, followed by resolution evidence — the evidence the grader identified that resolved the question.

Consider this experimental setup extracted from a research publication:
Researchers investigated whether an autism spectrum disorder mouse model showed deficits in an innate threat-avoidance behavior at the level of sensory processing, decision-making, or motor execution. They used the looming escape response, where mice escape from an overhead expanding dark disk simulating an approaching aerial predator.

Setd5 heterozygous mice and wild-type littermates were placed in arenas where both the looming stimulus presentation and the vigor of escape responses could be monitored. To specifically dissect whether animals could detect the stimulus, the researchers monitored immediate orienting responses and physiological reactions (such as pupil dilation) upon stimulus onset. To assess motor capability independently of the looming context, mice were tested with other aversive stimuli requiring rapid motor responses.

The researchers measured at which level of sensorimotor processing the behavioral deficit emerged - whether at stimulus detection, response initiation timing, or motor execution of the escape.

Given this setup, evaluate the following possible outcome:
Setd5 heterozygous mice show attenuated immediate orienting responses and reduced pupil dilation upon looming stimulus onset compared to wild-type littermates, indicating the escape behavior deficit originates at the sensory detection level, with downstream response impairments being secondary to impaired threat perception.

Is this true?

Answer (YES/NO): NO